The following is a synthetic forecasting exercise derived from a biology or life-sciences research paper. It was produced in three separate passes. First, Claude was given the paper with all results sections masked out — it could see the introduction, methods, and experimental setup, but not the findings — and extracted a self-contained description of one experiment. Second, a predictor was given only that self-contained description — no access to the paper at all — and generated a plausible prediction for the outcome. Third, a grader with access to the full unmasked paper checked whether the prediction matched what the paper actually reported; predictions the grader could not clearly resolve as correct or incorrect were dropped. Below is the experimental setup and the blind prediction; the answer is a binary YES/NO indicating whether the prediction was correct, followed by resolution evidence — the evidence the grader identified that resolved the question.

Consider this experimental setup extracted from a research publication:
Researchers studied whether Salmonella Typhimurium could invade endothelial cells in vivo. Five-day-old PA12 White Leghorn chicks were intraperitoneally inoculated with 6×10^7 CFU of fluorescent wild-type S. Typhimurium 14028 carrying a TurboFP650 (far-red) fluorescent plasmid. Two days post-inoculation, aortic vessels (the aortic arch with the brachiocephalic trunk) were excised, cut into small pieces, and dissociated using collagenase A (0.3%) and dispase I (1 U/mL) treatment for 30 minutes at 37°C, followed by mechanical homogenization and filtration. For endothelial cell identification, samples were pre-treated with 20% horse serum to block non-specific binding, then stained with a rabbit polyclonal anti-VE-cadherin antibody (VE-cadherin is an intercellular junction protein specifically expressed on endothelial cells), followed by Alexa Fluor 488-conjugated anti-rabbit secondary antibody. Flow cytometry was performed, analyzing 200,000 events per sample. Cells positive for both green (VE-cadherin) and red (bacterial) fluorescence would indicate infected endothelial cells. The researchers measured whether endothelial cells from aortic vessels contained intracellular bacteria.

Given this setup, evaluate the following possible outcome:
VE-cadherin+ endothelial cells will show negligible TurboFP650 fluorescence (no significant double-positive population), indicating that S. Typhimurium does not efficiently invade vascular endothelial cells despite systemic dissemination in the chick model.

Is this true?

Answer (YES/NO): YES